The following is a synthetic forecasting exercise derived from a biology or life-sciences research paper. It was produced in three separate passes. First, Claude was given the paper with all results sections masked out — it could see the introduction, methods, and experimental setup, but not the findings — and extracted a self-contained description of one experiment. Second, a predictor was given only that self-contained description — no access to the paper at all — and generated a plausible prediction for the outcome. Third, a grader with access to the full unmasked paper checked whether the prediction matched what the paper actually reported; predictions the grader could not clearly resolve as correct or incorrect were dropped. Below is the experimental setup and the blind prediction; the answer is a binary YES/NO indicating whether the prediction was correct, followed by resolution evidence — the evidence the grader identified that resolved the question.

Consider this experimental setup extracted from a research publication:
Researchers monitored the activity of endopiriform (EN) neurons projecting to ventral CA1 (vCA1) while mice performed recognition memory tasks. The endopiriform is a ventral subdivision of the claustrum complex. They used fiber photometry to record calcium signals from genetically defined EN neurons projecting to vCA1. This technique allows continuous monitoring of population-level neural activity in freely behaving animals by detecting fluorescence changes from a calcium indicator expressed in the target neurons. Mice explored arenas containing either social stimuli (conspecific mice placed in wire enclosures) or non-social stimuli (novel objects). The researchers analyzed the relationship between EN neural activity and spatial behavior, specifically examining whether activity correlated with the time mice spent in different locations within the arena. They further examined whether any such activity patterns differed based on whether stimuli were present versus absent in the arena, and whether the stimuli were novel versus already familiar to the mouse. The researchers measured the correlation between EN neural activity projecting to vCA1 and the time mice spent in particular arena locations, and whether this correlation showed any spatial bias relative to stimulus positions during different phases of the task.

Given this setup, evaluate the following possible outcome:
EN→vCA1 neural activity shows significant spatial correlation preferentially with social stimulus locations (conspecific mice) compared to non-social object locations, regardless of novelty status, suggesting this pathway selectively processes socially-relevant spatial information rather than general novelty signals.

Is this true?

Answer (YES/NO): NO